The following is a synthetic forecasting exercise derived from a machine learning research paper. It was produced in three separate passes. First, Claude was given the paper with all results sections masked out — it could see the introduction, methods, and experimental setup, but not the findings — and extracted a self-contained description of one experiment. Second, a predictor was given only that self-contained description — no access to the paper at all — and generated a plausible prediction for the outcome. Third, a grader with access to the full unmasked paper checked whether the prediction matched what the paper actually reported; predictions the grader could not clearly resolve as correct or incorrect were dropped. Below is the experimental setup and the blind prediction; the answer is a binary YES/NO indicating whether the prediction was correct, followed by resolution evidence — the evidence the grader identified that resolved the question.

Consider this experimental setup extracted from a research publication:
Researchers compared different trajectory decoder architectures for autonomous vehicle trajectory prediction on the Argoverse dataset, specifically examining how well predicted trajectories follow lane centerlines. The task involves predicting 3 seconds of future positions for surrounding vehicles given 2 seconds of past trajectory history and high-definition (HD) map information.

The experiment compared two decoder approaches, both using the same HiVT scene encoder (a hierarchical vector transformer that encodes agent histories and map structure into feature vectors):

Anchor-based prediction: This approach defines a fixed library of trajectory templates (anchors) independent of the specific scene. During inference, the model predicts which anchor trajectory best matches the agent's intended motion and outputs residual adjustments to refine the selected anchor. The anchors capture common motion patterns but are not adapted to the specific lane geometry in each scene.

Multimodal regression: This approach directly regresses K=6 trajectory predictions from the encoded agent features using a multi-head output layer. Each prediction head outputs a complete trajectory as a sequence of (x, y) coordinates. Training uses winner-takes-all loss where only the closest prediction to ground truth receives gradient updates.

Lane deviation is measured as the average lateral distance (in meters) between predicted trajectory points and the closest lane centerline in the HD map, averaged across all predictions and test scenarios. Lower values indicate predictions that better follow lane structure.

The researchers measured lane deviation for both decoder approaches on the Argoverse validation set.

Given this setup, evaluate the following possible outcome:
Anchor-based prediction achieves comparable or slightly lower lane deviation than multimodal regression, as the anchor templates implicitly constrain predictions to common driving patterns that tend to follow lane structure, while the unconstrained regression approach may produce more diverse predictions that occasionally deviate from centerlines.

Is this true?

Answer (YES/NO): YES